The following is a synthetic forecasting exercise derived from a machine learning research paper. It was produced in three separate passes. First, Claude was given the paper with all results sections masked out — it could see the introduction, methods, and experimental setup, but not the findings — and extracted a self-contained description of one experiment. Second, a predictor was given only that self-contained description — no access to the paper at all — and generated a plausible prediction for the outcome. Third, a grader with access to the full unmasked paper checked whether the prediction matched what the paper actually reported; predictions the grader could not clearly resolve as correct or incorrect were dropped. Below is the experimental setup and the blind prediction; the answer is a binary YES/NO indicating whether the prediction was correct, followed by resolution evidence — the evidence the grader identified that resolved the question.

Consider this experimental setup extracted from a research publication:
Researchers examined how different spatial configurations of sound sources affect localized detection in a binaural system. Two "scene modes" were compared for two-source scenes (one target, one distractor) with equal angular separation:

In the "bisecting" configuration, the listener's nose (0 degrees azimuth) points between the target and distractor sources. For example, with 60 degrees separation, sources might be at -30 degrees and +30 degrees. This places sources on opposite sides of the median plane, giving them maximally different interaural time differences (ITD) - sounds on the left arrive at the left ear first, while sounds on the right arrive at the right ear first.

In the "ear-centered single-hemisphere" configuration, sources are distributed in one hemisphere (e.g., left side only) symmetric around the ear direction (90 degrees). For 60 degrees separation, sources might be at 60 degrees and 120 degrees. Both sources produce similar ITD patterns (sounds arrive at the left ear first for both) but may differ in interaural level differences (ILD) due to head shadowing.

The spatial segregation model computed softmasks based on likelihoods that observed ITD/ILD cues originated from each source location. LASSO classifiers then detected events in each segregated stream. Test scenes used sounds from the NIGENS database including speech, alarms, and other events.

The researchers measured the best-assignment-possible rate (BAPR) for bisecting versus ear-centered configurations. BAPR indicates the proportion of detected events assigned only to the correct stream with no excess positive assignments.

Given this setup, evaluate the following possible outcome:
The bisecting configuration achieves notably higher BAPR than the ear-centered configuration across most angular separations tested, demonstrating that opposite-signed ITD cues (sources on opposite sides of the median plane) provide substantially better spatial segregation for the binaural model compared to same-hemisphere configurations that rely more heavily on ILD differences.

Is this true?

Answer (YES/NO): YES